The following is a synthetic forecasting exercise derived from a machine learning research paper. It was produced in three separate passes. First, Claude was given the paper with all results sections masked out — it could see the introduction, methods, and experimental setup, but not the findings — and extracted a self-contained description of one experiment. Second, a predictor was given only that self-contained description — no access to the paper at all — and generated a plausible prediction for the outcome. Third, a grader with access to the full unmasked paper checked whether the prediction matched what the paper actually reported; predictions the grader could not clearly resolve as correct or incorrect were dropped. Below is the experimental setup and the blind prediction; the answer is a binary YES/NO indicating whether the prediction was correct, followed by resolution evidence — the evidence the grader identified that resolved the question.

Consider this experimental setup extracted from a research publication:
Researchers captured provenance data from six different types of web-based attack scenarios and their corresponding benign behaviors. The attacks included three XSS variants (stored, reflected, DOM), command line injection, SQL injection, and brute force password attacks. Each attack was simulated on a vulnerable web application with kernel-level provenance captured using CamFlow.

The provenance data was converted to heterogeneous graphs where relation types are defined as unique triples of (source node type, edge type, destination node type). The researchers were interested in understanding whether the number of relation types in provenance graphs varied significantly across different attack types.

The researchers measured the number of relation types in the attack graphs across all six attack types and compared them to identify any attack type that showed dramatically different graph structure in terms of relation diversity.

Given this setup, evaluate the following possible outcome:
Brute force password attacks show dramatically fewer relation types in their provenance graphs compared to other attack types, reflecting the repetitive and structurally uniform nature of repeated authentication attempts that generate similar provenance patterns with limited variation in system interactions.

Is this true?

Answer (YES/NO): YES